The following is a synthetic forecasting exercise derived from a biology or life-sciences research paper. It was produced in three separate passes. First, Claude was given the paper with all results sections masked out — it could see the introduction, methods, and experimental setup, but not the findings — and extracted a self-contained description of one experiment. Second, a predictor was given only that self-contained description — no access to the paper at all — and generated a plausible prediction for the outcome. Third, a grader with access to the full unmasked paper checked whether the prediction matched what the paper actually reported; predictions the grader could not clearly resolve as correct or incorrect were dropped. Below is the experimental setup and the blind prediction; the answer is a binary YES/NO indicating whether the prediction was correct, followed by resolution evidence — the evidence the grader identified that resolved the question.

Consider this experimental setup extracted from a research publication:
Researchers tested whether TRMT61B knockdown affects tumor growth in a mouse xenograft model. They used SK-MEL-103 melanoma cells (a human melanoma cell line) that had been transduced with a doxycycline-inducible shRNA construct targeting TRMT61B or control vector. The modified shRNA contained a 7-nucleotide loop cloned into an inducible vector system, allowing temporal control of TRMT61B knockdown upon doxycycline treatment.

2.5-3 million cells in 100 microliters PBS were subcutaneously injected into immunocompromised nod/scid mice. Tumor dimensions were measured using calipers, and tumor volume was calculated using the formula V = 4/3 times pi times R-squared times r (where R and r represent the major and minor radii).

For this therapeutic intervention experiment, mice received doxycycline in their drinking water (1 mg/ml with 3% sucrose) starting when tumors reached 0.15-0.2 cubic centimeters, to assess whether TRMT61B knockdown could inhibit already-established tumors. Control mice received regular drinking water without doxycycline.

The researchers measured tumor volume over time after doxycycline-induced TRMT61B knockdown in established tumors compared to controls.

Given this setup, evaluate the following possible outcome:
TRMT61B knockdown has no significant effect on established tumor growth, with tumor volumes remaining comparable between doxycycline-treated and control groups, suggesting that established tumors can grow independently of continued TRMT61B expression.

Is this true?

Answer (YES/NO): NO